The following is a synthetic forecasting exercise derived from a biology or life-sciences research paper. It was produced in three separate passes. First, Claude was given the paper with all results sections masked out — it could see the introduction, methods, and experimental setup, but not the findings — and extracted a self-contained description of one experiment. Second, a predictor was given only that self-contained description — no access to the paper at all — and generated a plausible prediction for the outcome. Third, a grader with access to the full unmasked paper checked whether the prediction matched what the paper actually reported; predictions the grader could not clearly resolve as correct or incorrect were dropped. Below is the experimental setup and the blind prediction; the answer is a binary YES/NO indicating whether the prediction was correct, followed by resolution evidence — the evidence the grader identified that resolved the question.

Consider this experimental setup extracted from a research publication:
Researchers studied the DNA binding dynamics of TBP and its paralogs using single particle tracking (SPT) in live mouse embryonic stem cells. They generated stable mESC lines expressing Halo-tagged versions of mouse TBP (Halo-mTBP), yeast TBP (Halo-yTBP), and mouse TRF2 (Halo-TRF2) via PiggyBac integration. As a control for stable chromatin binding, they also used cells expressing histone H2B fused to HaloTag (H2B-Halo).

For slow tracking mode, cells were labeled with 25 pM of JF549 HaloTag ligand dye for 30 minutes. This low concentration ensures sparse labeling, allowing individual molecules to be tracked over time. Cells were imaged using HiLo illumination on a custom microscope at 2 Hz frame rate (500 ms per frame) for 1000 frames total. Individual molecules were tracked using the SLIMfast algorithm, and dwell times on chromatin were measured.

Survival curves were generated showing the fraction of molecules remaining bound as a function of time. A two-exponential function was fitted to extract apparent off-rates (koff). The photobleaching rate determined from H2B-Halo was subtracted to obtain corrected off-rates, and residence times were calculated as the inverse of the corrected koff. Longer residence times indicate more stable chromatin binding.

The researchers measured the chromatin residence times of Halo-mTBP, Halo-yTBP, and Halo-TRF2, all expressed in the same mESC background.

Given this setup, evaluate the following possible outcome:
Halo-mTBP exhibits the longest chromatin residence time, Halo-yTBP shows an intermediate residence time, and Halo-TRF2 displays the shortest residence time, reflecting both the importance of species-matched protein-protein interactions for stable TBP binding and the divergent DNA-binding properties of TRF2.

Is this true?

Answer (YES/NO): YES